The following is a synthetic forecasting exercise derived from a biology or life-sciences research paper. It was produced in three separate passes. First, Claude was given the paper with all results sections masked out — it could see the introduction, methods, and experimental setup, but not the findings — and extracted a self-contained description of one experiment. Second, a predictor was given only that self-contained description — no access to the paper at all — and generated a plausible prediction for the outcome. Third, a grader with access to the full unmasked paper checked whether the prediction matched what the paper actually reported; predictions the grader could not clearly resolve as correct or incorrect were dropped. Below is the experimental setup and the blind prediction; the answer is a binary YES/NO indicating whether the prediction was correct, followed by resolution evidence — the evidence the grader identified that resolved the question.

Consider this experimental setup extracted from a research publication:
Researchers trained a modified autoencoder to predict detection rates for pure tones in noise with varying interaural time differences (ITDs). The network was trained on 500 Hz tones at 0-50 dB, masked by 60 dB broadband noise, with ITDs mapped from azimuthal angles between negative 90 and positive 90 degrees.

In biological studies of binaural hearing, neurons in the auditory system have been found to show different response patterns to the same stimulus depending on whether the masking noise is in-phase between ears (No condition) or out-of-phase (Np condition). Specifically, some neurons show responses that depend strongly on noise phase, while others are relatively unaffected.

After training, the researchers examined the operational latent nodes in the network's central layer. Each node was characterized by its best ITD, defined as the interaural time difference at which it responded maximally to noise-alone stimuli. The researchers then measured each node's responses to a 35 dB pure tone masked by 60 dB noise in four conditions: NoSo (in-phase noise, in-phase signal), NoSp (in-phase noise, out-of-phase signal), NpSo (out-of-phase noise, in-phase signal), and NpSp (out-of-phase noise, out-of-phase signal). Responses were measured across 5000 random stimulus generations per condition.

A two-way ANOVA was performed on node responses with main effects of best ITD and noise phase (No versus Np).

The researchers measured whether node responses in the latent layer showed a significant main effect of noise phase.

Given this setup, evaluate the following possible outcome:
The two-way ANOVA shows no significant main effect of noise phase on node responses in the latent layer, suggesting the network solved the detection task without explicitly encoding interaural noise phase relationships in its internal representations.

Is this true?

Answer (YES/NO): NO